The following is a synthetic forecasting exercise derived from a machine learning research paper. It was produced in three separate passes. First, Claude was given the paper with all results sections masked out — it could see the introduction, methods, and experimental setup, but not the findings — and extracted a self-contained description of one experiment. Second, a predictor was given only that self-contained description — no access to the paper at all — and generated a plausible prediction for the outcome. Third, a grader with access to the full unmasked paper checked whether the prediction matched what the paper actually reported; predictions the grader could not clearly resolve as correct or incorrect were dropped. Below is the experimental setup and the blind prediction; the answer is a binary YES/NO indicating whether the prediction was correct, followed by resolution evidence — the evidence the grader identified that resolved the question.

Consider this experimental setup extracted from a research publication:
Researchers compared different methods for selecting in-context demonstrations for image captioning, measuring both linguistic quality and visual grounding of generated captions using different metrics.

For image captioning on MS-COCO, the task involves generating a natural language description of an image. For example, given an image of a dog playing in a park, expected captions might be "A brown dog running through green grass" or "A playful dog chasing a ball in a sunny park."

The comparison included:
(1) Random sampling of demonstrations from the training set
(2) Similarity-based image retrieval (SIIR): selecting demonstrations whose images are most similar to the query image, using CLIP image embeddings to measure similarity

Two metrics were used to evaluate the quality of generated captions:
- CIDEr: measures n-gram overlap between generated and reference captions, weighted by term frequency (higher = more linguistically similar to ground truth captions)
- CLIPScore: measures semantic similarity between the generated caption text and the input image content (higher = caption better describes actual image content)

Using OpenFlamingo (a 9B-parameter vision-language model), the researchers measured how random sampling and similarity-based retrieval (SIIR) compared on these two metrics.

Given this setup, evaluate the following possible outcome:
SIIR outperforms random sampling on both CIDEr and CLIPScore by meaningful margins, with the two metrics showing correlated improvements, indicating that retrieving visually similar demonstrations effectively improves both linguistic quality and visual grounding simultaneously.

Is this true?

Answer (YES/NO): NO